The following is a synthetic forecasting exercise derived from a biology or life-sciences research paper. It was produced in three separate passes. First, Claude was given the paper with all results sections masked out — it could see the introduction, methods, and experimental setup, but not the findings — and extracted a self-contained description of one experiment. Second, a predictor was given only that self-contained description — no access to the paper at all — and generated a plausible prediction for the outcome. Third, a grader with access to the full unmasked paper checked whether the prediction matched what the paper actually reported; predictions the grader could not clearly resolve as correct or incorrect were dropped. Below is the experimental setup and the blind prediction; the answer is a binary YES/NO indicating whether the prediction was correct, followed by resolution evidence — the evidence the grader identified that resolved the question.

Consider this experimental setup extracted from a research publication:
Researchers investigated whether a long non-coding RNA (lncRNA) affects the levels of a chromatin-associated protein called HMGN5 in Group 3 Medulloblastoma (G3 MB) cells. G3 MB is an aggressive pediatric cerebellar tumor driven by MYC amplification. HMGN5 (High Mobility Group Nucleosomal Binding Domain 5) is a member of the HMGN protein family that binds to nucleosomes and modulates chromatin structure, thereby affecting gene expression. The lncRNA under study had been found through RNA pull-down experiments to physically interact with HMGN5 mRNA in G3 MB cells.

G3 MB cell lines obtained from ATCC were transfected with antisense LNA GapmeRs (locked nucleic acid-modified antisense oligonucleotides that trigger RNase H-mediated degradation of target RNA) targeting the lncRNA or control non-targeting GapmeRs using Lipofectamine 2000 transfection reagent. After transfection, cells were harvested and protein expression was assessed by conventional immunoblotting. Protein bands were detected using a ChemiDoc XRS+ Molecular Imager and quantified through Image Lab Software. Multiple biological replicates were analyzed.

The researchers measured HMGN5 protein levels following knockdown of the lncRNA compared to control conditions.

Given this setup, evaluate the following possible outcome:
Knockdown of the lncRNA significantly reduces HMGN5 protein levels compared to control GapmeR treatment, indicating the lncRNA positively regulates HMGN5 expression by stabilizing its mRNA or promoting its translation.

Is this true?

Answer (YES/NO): YES